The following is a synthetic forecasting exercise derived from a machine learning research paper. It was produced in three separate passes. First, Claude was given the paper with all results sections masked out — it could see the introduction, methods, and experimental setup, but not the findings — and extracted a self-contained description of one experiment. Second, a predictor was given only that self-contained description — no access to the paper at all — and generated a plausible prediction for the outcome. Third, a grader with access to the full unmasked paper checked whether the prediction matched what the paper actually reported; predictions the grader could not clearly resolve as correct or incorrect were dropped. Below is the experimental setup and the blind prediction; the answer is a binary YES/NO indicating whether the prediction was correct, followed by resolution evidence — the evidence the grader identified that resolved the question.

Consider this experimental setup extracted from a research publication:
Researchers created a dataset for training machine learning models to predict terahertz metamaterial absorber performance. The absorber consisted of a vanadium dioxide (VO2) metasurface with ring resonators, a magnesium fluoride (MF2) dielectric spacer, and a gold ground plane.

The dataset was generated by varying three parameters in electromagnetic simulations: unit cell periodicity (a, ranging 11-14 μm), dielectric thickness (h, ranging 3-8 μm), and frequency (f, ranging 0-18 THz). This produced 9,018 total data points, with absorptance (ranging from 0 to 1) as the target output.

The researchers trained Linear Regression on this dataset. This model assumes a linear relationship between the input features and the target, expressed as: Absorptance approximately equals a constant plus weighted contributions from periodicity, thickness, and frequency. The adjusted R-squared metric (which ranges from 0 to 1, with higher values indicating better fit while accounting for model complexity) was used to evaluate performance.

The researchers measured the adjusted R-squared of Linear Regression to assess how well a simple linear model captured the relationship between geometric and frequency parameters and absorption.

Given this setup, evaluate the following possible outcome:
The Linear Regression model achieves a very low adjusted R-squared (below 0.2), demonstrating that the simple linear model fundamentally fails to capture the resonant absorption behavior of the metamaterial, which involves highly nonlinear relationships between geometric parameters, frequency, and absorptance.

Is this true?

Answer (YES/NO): YES